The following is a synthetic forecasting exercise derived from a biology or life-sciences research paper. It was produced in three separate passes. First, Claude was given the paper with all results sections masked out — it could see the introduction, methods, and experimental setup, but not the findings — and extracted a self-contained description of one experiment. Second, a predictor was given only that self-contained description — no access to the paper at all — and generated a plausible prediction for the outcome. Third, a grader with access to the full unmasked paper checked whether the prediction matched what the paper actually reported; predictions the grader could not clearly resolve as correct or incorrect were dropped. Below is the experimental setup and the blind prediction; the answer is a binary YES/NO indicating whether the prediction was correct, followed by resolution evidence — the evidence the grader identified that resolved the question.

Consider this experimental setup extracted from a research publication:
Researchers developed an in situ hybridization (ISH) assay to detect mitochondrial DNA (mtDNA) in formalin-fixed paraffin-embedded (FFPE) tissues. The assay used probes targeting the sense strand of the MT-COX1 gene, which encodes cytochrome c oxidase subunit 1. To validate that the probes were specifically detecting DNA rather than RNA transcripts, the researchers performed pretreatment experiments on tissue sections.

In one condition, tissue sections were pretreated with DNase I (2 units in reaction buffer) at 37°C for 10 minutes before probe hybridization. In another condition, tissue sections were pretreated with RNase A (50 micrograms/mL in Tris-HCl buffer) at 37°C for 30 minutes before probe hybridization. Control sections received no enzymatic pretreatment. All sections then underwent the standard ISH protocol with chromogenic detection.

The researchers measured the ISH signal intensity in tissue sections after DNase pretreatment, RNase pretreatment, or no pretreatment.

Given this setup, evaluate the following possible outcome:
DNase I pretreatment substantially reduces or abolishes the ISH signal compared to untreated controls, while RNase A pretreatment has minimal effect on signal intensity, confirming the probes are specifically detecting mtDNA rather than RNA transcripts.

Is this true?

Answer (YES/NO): YES